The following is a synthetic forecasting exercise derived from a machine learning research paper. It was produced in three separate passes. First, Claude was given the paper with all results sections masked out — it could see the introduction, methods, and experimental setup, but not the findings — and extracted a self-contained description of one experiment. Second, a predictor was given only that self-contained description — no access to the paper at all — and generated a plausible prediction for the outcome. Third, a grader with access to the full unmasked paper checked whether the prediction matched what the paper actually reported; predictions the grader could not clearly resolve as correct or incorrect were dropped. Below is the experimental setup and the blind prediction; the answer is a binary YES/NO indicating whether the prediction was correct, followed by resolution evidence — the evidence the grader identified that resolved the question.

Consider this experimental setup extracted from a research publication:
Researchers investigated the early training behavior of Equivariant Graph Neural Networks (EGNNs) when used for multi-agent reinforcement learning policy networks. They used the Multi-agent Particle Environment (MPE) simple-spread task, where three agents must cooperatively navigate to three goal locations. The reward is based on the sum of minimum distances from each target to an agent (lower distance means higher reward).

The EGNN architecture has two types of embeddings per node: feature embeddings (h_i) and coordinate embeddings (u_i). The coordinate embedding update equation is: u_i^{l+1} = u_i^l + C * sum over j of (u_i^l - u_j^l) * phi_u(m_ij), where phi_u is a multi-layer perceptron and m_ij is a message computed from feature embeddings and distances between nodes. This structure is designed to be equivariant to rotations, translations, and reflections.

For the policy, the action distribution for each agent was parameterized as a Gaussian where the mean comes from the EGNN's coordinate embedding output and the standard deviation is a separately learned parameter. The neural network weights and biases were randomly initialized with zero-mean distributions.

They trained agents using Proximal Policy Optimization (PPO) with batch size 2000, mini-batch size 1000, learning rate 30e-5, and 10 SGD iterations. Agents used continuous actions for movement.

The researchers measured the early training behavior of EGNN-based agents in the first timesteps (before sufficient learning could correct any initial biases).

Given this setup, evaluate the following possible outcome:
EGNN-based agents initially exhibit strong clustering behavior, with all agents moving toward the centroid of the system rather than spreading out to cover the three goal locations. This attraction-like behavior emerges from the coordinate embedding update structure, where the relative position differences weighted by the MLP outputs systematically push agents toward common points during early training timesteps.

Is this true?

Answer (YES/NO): NO